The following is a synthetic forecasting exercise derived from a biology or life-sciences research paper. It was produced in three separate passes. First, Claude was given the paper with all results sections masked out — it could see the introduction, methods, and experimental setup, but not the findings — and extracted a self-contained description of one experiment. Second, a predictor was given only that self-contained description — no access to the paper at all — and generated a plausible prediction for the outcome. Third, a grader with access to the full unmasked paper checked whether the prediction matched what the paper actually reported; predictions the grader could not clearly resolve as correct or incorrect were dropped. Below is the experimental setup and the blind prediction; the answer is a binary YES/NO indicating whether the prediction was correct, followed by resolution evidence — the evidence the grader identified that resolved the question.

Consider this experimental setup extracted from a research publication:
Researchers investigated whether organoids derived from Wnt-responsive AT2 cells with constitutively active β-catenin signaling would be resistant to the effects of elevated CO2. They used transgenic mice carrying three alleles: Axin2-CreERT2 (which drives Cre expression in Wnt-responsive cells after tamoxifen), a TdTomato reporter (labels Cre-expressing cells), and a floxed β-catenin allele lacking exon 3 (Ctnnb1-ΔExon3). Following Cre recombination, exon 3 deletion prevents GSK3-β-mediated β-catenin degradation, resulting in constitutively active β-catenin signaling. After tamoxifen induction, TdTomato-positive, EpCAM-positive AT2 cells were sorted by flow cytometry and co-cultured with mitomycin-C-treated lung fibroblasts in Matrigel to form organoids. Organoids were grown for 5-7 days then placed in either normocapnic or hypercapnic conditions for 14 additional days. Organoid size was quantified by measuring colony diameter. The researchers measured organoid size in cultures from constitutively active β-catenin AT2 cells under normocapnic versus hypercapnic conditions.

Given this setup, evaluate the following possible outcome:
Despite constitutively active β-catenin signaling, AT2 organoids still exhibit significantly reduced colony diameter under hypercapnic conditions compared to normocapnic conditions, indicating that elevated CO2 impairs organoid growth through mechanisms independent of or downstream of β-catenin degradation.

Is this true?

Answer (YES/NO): NO